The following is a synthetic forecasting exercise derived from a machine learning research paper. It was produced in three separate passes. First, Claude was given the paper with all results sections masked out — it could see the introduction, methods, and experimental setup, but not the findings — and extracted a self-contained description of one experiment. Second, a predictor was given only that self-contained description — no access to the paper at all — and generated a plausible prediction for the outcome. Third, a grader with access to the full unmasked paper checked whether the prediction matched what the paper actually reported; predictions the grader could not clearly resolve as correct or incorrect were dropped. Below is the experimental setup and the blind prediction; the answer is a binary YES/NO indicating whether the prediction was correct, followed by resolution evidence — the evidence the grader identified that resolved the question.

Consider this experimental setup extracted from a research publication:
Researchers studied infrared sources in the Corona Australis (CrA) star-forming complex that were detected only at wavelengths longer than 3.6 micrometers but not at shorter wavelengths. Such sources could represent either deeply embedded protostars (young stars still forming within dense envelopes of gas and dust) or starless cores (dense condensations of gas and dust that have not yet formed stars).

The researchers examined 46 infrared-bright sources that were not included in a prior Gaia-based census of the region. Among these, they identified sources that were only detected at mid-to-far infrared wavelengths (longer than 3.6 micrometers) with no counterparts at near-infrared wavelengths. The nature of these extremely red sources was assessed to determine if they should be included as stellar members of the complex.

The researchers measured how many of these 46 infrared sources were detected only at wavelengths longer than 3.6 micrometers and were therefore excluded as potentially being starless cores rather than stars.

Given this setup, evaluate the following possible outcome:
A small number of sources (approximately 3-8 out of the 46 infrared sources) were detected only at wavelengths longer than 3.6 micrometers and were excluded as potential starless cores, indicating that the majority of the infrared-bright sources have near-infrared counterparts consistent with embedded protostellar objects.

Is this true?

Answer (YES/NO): YES